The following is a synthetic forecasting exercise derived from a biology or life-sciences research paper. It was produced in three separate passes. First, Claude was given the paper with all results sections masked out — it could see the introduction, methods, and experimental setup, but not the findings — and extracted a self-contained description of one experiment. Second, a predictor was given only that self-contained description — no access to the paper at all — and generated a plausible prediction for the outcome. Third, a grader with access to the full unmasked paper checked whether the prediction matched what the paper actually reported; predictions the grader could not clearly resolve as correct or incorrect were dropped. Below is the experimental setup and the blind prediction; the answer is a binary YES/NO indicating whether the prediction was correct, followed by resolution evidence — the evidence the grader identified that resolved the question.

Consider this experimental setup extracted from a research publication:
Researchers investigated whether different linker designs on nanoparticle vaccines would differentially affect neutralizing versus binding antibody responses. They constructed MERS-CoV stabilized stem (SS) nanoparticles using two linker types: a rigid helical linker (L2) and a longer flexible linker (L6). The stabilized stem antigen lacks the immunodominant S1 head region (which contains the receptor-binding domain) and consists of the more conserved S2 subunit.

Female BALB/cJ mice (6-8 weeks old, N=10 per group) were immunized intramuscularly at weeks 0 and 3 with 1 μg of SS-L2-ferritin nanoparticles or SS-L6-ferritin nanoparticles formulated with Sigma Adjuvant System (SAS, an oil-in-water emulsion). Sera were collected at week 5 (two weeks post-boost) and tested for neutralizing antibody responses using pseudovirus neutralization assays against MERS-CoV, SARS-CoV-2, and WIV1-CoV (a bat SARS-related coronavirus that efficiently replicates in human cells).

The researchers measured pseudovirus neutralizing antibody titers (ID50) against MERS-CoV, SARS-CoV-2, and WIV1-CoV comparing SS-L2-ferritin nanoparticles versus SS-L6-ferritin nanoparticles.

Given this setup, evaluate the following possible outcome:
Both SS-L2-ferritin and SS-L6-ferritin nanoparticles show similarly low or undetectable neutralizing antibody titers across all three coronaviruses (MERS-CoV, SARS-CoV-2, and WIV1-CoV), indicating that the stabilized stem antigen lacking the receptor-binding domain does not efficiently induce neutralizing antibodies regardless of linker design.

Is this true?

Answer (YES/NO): NO